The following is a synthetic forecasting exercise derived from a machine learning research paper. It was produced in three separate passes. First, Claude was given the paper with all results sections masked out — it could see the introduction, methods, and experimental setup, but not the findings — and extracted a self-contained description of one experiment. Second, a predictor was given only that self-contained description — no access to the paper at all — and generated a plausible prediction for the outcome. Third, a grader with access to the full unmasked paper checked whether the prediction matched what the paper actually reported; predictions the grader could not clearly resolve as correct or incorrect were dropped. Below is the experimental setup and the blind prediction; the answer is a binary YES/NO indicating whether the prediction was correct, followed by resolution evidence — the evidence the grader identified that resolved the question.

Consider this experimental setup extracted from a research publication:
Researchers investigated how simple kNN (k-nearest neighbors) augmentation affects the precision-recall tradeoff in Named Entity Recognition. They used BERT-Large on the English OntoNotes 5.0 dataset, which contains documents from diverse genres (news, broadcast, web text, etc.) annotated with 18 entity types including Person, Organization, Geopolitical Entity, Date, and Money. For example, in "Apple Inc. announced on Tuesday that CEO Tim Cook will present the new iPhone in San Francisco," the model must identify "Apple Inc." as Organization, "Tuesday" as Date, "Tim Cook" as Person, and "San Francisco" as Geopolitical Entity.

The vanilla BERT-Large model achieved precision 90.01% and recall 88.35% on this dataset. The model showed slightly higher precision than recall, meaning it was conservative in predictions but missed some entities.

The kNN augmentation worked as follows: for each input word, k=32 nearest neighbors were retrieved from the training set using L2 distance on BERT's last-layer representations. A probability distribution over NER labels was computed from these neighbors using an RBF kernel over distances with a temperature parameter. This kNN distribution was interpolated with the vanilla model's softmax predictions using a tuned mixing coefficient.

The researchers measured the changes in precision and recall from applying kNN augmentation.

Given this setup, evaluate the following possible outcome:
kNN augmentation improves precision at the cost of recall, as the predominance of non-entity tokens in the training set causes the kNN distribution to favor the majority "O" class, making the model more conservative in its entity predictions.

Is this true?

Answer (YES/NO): NO